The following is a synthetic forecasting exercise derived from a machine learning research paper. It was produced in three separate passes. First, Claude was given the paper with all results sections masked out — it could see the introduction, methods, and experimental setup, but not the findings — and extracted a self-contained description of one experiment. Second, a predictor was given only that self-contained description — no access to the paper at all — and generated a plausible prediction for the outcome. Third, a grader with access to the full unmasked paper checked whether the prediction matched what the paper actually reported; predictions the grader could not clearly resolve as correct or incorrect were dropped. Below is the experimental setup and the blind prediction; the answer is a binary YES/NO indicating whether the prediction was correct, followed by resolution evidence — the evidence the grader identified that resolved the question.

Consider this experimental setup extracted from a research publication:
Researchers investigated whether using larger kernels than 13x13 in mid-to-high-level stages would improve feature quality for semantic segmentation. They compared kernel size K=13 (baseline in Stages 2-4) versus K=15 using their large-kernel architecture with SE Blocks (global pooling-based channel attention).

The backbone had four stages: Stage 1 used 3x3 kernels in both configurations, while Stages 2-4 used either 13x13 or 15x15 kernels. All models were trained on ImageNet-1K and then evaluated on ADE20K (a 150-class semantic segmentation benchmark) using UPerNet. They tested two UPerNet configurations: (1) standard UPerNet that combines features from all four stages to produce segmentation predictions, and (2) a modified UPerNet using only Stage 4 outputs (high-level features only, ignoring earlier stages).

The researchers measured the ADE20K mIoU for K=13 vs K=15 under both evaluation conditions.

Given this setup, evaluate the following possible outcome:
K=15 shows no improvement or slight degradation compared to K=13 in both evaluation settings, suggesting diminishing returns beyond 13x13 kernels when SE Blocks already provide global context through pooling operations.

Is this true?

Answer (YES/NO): NO